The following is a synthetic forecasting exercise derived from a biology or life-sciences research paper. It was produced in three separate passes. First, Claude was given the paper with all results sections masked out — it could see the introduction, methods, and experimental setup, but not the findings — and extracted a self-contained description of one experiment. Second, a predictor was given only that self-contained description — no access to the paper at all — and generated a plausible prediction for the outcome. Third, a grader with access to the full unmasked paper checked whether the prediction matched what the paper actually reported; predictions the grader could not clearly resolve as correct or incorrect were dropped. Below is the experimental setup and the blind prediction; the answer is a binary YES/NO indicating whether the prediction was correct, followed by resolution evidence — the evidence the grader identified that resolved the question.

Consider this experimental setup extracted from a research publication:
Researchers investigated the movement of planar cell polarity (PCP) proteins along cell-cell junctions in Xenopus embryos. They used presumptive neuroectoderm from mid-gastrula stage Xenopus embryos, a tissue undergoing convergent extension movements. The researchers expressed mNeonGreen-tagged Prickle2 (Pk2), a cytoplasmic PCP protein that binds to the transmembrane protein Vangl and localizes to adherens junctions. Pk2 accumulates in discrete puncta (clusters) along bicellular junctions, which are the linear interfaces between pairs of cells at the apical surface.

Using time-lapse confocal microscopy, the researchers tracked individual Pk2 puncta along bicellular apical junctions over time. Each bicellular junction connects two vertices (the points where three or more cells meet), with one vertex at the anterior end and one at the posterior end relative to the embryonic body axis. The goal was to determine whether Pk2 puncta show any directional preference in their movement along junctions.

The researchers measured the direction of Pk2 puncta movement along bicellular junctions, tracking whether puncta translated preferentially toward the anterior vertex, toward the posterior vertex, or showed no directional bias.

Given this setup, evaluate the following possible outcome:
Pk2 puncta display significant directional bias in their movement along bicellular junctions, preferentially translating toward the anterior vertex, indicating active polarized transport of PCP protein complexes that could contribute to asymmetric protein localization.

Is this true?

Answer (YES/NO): NO